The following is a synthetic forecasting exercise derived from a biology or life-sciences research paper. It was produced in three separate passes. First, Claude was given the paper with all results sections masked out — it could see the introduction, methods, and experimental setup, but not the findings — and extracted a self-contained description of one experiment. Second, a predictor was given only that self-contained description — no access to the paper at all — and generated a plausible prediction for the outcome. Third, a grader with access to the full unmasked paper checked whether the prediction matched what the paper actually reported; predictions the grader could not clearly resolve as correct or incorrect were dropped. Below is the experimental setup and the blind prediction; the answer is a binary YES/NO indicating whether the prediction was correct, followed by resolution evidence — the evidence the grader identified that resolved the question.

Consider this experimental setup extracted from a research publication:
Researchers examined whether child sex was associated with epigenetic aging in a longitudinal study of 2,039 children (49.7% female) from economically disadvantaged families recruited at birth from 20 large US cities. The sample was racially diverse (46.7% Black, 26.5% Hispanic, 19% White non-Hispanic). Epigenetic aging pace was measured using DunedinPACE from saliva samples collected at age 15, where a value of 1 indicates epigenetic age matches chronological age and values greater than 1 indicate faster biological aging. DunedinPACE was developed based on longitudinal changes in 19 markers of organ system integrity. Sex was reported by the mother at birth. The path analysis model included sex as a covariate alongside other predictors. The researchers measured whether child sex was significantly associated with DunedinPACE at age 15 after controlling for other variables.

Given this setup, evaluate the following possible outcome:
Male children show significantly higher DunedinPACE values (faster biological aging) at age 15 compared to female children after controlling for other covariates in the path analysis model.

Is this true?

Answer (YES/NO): NO